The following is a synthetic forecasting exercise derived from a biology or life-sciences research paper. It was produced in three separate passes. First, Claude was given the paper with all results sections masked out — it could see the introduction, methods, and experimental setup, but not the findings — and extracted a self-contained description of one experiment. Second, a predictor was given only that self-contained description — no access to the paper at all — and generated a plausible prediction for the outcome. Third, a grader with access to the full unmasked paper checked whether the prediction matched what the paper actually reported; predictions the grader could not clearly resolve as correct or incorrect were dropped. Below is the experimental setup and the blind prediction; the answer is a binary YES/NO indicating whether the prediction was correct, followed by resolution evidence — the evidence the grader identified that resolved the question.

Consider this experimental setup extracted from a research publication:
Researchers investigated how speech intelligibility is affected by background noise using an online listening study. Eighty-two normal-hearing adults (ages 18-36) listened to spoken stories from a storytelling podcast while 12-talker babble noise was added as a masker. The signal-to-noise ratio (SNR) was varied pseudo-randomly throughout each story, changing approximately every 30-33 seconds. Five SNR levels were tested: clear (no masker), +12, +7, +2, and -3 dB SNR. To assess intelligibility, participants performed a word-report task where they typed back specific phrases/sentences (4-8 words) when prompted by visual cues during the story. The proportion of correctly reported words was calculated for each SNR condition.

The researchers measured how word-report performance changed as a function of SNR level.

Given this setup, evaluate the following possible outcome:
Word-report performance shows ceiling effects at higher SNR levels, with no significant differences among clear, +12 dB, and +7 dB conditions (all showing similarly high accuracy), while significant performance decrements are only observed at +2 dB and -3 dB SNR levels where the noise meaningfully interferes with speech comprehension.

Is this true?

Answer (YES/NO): NO